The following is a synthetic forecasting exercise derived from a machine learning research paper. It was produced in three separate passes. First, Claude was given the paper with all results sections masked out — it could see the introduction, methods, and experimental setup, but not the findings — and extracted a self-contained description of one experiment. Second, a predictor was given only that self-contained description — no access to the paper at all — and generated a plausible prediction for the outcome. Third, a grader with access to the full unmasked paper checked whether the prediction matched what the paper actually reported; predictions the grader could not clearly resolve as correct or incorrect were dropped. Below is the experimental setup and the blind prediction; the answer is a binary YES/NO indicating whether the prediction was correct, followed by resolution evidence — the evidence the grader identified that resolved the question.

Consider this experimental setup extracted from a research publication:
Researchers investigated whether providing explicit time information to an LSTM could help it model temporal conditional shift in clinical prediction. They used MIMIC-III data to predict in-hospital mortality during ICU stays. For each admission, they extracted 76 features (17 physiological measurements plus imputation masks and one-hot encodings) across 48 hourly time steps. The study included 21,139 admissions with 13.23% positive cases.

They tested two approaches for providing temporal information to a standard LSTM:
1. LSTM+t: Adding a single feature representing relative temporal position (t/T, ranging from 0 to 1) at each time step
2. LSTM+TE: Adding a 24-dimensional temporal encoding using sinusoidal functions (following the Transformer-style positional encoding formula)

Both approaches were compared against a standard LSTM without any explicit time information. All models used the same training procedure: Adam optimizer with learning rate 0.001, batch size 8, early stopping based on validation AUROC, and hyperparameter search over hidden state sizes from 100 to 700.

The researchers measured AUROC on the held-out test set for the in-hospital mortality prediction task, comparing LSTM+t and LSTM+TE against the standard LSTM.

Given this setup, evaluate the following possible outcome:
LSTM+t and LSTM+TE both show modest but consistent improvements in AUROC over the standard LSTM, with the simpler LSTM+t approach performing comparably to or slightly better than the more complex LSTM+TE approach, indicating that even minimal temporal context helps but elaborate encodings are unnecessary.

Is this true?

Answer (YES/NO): NO